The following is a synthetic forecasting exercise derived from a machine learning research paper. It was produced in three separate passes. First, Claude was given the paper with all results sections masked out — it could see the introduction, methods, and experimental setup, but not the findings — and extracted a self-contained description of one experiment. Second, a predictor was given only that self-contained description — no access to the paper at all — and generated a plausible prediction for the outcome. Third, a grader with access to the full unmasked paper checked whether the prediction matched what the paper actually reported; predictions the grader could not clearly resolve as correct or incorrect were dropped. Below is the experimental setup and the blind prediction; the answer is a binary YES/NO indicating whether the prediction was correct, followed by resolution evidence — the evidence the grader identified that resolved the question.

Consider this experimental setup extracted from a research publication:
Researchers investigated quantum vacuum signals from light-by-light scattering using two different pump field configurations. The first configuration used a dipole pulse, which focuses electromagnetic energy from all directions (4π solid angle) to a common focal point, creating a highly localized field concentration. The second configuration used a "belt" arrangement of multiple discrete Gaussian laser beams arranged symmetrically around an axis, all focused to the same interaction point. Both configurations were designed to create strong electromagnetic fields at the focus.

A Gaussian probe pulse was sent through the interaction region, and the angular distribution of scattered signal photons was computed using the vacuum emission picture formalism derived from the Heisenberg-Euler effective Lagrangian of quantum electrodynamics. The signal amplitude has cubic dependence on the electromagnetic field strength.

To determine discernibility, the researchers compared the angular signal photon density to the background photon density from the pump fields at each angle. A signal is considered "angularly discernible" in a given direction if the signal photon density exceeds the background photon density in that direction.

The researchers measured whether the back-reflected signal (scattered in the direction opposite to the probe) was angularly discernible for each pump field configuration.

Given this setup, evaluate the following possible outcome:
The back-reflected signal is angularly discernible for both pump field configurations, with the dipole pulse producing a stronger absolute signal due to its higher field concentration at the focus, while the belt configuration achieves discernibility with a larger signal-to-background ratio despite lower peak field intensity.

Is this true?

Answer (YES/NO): NO